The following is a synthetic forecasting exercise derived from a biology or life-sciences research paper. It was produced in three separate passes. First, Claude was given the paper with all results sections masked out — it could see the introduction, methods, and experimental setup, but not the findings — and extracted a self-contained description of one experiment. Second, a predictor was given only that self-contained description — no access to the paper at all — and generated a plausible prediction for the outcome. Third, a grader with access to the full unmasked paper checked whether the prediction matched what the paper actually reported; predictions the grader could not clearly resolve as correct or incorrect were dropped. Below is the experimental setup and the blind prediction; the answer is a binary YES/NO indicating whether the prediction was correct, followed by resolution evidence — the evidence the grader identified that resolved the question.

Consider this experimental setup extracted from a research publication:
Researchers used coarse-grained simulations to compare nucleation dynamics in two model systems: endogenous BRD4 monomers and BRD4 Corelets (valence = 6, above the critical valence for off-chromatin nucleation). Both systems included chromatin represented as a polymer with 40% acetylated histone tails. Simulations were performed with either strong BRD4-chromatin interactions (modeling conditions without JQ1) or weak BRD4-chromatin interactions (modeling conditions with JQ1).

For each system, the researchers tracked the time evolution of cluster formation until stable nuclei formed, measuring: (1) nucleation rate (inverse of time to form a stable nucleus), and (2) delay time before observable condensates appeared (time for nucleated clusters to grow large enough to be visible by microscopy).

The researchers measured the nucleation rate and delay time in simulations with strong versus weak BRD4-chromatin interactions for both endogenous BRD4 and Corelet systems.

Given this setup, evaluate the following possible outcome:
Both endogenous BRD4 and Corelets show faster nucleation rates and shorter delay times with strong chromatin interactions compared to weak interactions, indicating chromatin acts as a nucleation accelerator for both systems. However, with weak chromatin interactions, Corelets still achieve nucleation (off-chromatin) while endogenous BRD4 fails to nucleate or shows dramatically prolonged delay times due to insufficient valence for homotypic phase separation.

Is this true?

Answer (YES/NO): NO